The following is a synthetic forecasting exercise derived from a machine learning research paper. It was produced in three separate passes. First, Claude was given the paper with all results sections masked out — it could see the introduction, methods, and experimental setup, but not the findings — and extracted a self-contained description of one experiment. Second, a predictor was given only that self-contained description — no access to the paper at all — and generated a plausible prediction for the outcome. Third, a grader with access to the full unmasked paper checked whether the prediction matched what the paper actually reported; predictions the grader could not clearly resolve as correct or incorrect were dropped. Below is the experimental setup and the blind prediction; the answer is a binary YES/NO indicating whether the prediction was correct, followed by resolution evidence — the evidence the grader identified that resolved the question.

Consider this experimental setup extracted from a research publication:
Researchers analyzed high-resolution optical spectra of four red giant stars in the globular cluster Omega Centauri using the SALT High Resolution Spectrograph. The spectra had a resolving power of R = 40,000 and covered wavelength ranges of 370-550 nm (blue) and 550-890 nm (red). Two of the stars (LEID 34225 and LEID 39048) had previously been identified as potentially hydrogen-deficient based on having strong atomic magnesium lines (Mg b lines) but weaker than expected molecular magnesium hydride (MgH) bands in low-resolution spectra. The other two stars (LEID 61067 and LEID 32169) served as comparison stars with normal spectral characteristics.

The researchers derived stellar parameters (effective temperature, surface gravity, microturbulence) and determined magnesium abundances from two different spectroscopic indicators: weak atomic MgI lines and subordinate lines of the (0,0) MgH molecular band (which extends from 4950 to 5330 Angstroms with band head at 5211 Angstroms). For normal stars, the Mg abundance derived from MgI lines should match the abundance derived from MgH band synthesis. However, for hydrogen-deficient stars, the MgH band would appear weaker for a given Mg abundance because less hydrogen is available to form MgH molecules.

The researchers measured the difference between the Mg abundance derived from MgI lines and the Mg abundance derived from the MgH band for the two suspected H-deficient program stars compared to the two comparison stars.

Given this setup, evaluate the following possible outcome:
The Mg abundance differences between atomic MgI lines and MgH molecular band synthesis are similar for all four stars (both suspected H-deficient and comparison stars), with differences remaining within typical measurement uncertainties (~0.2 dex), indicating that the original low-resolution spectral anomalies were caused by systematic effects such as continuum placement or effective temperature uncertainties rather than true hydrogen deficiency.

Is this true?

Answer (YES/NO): NO